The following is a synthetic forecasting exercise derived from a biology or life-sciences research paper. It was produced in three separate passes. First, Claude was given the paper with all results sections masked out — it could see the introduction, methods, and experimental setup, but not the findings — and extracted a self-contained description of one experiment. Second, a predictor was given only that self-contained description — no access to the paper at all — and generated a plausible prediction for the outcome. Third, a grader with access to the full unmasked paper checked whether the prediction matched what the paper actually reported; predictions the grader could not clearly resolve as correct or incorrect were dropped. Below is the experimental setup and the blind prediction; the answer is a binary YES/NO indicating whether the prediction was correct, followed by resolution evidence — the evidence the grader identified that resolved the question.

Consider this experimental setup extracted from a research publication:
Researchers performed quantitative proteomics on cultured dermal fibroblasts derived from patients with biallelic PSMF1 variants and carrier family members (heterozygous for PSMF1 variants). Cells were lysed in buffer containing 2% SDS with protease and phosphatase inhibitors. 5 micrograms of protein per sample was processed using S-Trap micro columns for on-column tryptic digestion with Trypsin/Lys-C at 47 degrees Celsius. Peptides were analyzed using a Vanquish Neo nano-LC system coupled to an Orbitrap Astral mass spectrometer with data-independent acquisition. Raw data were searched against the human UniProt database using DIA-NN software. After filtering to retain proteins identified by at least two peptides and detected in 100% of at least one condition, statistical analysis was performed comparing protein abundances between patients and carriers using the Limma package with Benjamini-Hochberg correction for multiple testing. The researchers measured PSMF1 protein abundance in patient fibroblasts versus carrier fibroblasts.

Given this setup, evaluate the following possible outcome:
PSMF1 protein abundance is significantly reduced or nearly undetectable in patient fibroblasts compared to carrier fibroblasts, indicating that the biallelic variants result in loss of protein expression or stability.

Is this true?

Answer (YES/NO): NO